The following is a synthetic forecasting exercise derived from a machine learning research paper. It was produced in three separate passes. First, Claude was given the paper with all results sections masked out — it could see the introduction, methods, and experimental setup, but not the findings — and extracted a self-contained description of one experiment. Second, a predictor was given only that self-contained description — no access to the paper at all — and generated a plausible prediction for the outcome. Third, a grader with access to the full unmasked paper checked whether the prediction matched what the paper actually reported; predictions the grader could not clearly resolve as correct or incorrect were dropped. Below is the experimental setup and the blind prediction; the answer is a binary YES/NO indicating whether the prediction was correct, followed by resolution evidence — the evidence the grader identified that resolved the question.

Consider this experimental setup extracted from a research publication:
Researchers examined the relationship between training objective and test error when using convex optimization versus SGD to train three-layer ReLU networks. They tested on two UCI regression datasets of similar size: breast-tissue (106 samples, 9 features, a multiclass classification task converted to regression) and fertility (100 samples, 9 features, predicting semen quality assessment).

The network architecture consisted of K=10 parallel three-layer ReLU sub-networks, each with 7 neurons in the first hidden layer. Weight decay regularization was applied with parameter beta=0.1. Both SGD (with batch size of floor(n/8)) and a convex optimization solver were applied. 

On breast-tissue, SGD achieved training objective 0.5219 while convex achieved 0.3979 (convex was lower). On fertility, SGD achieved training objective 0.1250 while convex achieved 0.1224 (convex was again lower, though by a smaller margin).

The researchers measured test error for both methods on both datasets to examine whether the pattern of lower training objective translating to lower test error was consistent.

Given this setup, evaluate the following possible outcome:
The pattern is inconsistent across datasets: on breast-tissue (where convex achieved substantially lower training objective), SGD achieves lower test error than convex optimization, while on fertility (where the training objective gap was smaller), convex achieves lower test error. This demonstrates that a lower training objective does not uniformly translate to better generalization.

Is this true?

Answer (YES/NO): NO